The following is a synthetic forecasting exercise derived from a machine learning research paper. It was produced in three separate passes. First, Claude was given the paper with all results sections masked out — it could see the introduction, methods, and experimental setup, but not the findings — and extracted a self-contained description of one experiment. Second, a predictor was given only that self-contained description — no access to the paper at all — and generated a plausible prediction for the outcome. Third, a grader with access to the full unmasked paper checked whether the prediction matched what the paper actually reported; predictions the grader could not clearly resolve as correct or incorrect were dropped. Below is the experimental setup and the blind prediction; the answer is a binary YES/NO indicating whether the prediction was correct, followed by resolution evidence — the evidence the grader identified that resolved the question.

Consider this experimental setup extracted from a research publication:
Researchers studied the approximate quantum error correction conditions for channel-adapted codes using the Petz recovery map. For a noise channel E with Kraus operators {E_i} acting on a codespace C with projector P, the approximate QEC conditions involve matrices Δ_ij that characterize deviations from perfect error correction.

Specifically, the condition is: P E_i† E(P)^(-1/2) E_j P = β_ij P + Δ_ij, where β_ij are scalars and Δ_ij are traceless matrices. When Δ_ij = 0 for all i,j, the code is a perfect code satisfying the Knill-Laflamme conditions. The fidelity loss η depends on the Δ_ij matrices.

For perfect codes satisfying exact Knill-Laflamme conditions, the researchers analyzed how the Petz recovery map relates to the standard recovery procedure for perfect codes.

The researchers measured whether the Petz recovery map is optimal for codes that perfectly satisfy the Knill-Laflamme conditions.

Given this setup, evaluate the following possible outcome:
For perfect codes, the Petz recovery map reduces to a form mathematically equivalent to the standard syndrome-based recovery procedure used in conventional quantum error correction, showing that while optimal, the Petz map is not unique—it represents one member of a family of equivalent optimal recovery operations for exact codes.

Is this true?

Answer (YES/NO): NO